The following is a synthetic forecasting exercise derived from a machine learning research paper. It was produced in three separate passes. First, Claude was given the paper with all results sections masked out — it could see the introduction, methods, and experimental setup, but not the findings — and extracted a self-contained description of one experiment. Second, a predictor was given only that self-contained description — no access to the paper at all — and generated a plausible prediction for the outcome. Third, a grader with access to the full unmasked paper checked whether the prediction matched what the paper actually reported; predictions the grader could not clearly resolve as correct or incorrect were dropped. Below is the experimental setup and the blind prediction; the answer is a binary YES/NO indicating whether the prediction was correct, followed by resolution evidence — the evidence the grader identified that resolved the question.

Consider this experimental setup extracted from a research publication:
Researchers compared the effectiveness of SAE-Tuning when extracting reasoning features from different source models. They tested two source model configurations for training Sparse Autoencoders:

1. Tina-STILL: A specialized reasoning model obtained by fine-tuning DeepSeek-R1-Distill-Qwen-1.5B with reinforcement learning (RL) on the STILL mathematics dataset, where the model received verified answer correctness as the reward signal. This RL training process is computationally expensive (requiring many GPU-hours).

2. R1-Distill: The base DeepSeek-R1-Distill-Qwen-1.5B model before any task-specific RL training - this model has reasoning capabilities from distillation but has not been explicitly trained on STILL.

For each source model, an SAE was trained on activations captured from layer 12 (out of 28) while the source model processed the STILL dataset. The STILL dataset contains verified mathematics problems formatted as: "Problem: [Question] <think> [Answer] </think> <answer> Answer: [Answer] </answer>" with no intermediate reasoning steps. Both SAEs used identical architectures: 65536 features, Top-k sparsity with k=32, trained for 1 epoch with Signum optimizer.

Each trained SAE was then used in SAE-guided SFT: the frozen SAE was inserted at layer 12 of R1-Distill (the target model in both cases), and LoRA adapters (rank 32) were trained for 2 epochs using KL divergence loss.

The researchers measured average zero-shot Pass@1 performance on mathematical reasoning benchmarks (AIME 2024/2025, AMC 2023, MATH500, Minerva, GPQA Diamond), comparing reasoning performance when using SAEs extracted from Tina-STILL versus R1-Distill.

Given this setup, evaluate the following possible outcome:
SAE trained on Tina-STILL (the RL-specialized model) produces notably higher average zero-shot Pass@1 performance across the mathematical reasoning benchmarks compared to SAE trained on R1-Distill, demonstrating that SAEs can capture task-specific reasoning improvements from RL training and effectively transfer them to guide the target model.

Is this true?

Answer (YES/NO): NO